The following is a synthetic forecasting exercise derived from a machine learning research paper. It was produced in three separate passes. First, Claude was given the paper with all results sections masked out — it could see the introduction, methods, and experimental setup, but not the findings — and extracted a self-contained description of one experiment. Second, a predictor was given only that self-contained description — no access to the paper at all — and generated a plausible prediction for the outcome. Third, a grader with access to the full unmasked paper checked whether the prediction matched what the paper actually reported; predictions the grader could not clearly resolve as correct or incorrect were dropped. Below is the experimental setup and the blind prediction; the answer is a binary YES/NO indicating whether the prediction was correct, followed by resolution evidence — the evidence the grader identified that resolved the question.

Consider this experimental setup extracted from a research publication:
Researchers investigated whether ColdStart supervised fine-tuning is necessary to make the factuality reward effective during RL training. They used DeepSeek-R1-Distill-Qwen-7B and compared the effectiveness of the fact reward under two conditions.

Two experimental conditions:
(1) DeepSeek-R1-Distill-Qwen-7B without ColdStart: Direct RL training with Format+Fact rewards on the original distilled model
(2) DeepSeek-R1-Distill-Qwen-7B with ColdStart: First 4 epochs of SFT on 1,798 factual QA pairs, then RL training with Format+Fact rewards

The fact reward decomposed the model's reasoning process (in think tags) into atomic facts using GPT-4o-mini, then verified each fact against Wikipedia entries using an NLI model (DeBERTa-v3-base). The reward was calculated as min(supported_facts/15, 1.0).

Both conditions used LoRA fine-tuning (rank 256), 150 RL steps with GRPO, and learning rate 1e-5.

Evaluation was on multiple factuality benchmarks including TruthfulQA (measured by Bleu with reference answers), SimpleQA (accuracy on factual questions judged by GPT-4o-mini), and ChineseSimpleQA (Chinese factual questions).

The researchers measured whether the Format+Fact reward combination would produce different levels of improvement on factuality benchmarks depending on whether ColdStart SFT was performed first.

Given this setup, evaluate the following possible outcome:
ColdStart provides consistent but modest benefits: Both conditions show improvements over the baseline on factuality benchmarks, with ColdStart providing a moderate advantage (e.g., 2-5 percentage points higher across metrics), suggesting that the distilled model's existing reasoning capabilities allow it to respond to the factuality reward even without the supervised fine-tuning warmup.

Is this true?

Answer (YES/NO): NO